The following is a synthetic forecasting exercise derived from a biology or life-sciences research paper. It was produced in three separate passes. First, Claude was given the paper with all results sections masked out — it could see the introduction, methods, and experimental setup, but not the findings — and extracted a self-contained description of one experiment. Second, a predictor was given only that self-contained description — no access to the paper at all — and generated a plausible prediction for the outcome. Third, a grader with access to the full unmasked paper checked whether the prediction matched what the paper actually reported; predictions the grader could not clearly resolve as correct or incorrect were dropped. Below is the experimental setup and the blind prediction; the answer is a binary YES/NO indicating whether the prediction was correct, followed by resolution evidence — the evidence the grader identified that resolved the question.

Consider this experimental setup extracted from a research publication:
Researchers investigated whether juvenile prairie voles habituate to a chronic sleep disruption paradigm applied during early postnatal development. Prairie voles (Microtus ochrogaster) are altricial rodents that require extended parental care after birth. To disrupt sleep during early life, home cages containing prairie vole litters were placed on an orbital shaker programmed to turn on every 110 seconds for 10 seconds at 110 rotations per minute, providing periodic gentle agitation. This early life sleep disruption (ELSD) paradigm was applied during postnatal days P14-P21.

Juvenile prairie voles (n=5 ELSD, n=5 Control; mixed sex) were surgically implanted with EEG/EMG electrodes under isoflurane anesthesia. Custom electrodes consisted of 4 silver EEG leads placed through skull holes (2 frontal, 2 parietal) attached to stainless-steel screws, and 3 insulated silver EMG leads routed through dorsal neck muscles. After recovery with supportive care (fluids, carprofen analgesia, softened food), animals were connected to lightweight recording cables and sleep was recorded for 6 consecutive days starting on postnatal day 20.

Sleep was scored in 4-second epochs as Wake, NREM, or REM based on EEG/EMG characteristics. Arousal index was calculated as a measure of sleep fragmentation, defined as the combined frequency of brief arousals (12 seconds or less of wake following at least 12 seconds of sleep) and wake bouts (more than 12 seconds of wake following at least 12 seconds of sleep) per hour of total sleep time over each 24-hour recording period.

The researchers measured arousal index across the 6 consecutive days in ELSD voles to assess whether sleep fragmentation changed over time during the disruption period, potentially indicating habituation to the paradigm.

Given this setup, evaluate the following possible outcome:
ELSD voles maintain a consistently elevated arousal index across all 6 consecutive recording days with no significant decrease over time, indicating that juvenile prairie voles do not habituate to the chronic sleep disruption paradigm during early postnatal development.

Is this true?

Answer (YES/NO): NO